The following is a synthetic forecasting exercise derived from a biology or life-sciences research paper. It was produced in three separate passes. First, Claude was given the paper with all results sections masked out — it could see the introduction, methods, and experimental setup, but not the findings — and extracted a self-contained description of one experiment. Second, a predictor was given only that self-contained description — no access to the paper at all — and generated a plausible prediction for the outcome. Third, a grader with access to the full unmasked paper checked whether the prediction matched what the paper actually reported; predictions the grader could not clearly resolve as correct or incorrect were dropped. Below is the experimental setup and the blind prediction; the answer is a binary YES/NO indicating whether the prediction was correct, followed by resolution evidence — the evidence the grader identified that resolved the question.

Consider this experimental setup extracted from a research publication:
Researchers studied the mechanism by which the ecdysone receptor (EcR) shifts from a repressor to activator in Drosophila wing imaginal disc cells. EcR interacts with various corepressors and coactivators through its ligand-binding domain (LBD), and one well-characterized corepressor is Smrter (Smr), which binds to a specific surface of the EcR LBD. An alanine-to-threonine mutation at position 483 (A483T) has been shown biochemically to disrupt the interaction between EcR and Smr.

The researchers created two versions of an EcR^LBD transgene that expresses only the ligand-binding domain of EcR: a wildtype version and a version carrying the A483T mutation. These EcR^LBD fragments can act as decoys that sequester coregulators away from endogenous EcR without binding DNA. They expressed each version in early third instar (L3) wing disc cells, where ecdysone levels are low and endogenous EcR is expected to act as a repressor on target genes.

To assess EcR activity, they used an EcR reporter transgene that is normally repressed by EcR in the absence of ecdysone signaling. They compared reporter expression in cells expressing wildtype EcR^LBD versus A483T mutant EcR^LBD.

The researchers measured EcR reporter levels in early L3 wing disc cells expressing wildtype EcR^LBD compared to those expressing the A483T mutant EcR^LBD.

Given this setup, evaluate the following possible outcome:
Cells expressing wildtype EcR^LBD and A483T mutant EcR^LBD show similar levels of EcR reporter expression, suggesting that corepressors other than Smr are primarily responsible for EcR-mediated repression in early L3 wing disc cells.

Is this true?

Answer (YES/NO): NO